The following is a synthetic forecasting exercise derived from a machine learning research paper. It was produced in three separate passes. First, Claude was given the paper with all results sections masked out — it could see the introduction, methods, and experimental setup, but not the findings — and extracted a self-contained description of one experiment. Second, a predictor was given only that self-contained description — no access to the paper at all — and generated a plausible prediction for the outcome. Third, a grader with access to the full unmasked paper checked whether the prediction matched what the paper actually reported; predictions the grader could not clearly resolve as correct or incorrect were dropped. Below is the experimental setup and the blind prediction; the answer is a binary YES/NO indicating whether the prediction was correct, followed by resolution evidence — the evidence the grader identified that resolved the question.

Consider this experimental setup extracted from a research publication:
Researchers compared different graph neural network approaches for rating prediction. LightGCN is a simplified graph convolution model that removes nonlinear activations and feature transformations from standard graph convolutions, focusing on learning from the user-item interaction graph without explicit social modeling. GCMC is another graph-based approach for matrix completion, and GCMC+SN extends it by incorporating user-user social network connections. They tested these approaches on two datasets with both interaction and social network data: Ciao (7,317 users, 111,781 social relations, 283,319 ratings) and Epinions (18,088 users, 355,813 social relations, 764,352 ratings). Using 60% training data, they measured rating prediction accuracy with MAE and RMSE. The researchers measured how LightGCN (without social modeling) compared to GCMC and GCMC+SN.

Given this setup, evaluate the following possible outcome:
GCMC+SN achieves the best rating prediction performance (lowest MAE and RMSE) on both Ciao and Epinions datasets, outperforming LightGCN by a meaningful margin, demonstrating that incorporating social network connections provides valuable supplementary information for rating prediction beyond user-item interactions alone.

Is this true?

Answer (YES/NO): NO